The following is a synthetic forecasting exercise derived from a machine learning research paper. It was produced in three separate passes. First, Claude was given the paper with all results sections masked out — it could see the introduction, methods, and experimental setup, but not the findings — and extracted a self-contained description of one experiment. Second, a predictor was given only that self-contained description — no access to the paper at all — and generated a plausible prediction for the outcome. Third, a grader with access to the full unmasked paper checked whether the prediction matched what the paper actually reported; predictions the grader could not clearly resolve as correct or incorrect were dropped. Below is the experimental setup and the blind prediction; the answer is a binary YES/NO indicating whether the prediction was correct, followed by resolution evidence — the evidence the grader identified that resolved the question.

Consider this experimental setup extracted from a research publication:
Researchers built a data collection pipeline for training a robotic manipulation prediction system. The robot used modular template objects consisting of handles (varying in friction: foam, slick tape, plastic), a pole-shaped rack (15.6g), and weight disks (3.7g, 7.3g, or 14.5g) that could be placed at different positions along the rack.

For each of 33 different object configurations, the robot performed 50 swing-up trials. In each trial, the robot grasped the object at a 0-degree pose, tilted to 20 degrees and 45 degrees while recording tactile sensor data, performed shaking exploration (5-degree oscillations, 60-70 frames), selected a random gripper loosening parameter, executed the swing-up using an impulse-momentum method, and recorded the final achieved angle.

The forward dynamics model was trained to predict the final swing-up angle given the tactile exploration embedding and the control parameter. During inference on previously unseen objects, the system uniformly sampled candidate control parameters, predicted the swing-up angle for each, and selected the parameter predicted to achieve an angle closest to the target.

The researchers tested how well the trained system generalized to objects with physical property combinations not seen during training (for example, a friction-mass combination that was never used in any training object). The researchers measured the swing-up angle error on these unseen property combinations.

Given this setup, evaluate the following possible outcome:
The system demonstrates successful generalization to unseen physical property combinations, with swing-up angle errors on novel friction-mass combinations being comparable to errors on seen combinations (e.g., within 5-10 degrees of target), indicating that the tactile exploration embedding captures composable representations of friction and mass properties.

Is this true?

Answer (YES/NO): NO